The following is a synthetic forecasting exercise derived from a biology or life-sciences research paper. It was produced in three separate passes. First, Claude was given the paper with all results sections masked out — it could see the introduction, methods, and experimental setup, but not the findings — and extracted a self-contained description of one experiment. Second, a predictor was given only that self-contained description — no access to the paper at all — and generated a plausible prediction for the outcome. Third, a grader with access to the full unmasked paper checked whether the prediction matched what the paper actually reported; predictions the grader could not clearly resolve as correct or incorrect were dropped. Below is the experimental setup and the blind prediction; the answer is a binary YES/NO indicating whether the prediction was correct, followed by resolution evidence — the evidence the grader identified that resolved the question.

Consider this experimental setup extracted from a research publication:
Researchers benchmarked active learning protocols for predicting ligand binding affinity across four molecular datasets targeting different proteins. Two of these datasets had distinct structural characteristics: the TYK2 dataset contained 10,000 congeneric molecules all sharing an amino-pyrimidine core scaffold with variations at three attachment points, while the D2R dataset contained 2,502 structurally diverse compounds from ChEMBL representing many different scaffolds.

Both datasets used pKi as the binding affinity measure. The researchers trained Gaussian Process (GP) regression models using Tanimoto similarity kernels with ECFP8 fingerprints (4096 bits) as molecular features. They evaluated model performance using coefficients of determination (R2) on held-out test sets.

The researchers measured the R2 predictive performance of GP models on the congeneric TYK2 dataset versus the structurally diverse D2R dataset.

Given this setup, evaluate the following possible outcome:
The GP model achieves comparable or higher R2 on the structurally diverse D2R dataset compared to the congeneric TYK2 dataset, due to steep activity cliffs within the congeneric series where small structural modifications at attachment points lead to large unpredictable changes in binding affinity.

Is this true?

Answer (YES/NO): NO